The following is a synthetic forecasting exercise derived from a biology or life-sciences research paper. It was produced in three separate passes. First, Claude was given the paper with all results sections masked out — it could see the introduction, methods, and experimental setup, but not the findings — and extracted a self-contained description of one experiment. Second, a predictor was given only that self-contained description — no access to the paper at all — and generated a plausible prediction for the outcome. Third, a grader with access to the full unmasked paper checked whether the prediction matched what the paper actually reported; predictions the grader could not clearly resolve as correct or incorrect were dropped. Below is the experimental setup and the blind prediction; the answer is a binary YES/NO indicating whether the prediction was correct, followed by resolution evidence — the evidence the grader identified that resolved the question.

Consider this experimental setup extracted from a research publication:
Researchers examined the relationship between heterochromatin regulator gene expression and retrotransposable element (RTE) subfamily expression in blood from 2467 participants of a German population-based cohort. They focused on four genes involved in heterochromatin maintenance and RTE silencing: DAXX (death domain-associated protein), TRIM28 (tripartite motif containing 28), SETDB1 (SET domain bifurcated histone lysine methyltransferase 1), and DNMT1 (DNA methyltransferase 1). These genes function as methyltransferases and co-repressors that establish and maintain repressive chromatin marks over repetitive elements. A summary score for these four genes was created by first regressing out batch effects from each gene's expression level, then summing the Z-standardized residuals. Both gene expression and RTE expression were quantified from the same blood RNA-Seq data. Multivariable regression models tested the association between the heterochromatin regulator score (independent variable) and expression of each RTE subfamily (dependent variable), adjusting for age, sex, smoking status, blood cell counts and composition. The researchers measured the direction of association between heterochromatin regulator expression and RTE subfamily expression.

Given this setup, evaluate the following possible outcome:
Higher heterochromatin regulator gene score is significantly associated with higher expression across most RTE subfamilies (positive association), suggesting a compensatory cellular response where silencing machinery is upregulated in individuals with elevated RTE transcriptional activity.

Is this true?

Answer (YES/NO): NO